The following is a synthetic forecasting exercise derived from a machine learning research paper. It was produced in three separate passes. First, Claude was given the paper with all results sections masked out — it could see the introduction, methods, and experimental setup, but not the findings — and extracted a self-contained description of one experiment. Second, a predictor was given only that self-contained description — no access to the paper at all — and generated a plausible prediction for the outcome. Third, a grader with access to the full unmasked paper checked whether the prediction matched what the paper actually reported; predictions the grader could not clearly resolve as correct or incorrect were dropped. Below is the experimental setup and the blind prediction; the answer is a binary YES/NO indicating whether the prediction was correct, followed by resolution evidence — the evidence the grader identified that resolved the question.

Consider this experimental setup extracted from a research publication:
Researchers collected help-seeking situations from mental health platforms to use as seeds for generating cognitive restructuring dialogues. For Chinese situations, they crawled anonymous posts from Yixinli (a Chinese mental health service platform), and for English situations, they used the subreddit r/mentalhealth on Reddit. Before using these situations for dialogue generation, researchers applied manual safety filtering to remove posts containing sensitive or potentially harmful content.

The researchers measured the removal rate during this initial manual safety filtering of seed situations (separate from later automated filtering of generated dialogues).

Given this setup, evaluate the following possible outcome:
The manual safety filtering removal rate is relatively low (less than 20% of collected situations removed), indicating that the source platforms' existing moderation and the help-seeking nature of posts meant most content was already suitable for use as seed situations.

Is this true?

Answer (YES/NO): NO